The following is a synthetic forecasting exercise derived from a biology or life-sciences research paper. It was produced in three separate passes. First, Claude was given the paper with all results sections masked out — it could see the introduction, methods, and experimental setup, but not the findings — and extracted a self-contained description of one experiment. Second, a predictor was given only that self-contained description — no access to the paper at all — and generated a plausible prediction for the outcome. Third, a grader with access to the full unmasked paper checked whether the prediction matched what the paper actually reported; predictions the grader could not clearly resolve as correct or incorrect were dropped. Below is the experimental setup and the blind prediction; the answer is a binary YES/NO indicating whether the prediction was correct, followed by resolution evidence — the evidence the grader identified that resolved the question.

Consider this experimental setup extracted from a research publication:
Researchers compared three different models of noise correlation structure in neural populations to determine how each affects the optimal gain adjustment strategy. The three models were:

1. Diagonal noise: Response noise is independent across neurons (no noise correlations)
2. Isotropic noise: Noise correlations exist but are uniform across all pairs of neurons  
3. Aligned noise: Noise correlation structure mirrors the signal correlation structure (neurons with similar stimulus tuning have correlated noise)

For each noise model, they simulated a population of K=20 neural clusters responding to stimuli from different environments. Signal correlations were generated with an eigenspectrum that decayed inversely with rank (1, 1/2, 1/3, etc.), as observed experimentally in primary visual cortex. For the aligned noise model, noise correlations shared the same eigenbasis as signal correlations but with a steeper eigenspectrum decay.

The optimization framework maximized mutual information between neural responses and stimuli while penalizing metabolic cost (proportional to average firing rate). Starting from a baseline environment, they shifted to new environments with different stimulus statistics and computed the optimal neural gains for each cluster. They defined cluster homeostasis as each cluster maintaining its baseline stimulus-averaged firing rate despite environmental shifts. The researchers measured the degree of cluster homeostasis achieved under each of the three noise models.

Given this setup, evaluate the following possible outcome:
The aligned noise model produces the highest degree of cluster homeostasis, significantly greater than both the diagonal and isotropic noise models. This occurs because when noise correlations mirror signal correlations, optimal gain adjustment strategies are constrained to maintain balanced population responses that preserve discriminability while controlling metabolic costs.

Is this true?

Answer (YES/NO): YES